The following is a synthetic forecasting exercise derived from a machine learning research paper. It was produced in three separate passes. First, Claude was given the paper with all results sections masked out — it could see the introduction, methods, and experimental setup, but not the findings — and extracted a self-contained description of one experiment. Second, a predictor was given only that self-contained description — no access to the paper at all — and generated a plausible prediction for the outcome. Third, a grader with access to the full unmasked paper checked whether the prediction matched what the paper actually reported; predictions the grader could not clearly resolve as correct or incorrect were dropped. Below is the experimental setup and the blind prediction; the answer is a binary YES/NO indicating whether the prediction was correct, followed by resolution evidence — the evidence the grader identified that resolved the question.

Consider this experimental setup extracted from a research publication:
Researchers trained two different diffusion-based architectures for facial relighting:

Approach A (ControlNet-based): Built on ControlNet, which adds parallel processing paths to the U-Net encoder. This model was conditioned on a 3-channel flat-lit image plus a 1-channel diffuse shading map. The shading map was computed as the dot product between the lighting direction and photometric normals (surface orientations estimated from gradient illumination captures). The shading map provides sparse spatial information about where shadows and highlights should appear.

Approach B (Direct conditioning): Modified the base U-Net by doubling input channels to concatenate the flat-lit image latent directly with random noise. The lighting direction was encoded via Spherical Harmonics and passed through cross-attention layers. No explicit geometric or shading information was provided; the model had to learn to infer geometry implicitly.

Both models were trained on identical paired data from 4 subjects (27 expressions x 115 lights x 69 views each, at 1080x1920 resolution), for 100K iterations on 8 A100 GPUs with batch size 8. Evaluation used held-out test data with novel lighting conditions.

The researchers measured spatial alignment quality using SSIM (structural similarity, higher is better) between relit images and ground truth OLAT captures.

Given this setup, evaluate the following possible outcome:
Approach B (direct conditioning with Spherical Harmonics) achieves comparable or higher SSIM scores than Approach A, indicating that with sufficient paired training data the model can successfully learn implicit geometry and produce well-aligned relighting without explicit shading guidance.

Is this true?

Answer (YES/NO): YES